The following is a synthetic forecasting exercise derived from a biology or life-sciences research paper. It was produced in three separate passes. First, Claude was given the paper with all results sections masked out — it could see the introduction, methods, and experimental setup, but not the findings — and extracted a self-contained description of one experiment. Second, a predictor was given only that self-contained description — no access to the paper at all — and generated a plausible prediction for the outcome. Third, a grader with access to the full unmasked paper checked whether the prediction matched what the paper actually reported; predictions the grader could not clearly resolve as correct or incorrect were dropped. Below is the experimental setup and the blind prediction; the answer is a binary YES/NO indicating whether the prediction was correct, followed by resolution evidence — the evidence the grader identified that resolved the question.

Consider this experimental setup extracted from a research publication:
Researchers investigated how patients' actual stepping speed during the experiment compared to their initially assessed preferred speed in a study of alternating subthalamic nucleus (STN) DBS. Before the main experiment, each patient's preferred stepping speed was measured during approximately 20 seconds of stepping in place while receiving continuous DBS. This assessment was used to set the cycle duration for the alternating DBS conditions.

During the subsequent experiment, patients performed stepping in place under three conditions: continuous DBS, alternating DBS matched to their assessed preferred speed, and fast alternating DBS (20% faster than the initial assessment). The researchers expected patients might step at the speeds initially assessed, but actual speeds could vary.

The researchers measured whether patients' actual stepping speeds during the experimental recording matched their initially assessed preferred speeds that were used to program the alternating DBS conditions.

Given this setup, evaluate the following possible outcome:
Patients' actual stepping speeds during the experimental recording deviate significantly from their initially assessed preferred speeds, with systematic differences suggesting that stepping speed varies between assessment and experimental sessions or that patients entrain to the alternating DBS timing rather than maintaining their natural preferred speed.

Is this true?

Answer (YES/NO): YES